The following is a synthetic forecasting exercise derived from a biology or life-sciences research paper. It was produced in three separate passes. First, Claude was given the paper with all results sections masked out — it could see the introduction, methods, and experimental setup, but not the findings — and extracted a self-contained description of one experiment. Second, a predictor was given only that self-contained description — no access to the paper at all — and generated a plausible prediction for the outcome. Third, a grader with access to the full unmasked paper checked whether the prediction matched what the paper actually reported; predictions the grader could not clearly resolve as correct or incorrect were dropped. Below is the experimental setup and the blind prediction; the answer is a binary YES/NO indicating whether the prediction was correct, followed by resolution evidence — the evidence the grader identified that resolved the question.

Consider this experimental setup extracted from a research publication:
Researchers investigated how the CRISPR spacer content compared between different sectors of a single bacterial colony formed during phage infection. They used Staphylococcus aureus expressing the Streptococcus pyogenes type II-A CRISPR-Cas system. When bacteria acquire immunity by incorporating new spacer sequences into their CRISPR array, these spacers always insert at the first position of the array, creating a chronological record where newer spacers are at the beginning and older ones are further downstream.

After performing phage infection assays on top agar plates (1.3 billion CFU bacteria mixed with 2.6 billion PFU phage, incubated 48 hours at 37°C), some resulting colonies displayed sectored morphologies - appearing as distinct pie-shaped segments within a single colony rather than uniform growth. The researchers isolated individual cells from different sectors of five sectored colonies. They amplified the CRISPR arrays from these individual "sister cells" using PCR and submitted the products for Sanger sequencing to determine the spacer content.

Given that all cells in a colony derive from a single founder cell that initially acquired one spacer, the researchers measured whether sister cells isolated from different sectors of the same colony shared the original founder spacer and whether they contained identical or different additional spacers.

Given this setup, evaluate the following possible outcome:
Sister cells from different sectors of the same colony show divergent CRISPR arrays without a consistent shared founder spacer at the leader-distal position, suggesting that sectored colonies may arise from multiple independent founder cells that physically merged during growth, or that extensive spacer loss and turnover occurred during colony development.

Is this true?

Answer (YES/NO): NO